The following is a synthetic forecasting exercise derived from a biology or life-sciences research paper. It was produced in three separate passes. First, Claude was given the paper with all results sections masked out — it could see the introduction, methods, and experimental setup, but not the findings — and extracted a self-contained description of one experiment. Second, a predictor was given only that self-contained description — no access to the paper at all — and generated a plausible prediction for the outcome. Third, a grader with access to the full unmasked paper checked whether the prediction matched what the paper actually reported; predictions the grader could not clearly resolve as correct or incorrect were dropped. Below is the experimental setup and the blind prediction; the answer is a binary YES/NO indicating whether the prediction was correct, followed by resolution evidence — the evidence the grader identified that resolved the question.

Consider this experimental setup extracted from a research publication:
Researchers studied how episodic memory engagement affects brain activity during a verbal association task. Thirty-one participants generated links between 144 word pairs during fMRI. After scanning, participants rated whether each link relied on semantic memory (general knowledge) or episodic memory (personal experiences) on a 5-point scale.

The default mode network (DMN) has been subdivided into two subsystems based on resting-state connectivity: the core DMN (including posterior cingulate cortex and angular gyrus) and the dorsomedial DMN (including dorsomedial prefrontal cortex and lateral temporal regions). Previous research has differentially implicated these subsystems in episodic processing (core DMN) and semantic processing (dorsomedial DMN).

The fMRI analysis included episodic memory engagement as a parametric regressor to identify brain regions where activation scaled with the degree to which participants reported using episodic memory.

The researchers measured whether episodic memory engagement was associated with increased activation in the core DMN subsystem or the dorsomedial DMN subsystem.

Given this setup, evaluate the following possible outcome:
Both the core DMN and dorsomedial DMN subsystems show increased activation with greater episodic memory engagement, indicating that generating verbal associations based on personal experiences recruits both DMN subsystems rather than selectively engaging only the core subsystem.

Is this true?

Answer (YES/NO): NO